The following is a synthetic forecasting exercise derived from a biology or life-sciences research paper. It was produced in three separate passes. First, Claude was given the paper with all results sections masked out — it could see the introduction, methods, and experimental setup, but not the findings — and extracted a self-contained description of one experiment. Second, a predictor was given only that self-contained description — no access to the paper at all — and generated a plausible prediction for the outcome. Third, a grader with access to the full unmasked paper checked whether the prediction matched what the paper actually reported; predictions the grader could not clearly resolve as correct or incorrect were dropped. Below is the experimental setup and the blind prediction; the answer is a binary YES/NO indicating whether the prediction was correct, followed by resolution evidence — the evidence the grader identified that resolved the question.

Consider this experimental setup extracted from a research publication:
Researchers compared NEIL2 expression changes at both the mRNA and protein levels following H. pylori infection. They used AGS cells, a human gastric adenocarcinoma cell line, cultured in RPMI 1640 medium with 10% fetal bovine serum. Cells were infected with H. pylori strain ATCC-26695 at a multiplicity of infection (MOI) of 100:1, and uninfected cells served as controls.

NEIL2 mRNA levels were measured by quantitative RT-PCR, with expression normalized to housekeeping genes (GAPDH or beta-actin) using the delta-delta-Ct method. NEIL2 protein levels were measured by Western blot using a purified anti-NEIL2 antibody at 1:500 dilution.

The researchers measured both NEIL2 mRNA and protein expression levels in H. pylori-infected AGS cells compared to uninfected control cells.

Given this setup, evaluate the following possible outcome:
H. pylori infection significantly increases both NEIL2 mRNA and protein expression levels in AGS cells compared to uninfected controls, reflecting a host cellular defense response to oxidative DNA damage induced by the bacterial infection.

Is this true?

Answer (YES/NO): NO